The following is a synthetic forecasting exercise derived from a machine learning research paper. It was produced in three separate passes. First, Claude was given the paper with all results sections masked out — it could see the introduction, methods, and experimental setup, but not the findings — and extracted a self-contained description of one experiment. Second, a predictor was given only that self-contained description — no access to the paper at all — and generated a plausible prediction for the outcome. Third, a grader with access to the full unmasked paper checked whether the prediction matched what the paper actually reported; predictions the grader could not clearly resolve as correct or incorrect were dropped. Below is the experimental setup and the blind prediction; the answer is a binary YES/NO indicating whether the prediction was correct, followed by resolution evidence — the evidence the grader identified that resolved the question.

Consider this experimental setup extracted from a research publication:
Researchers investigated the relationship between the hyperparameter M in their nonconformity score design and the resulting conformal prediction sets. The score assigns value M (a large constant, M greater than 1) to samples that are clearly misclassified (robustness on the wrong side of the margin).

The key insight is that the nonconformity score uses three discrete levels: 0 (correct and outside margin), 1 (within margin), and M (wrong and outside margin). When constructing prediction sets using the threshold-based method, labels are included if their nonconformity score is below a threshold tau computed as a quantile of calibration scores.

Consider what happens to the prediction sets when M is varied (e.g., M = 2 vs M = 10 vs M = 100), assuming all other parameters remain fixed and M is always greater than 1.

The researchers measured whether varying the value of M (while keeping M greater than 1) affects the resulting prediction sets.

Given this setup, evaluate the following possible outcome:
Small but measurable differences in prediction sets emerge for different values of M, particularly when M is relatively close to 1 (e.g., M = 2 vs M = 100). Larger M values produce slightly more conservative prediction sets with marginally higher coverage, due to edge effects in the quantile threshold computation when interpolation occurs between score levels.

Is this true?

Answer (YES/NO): NO